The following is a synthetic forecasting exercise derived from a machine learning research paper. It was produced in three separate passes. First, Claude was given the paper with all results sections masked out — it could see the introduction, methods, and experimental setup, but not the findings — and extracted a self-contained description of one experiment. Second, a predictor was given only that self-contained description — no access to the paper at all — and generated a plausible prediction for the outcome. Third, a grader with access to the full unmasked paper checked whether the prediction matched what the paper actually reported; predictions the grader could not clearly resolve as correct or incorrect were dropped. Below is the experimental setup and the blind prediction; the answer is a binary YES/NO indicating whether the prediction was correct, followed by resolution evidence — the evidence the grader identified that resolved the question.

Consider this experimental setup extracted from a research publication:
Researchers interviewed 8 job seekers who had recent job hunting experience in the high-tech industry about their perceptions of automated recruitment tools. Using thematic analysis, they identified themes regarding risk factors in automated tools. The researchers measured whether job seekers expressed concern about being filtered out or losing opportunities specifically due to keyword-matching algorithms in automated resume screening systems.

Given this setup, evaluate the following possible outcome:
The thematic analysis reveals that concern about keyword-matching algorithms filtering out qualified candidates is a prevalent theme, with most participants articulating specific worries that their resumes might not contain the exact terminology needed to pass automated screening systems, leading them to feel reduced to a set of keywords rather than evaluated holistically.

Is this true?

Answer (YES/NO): NO